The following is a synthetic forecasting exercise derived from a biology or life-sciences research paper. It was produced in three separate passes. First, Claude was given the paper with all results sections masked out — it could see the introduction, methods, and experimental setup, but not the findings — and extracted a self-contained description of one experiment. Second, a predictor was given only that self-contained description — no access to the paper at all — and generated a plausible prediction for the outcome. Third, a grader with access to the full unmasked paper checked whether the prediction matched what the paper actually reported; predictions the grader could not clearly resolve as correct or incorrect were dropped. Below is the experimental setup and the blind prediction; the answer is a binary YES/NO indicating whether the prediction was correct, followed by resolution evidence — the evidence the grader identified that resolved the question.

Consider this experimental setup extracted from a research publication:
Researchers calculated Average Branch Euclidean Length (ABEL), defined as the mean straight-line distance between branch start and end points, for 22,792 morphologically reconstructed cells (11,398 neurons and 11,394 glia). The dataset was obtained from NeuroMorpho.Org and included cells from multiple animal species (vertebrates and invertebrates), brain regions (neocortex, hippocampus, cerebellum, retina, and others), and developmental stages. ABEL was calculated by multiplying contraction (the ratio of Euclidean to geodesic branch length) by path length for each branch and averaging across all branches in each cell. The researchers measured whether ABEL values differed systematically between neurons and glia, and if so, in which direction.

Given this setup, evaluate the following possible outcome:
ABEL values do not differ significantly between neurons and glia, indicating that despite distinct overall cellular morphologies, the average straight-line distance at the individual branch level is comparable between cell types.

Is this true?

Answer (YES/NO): NO